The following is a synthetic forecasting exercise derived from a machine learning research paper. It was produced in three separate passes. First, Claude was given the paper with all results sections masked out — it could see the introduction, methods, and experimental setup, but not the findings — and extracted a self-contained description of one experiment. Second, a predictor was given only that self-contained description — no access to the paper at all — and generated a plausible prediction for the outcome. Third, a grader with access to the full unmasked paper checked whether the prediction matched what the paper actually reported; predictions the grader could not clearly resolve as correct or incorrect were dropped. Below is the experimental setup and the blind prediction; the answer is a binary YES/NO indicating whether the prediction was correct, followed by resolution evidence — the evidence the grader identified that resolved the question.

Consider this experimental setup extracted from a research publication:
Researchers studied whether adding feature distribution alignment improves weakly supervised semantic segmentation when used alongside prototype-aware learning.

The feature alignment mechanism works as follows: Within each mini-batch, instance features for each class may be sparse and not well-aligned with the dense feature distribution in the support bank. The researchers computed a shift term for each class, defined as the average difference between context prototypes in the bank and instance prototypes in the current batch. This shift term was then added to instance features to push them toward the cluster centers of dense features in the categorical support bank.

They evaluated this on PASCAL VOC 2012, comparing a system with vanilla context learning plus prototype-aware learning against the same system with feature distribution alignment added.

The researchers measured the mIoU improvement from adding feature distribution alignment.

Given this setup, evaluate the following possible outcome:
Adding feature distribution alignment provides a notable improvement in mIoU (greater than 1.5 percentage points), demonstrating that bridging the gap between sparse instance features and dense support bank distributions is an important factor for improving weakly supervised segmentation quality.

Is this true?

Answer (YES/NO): YES